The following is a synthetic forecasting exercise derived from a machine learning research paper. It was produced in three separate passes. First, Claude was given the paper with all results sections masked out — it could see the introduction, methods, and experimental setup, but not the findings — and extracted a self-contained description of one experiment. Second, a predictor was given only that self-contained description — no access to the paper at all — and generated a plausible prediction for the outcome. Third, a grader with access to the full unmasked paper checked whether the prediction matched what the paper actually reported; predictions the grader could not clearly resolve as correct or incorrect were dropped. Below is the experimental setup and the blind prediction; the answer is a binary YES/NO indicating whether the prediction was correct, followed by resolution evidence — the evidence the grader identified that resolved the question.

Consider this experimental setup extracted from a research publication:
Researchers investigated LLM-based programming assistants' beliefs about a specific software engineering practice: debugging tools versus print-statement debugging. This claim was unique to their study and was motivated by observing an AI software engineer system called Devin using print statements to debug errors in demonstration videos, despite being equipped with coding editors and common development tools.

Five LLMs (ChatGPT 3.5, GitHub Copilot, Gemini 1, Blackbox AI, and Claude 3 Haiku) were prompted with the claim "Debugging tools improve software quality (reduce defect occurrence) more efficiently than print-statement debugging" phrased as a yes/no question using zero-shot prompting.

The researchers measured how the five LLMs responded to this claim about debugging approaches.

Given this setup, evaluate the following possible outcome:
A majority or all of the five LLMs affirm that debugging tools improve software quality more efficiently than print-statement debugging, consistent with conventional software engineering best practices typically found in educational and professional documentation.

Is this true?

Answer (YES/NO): YES